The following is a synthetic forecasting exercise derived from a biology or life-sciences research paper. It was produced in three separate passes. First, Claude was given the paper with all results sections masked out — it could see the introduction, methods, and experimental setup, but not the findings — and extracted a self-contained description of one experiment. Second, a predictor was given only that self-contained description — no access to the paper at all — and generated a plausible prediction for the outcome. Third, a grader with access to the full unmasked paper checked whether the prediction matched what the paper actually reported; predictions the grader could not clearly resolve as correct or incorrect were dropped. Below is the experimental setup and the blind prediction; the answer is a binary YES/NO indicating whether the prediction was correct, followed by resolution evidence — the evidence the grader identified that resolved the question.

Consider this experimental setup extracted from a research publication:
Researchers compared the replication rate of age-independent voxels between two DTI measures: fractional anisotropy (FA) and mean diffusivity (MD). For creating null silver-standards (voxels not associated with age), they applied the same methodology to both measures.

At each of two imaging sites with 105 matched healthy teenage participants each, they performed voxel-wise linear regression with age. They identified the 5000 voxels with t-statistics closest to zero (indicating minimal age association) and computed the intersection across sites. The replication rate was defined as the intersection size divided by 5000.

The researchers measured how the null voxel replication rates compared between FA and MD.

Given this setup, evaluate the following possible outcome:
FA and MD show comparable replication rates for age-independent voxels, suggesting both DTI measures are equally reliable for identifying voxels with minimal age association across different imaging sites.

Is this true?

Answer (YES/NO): NO